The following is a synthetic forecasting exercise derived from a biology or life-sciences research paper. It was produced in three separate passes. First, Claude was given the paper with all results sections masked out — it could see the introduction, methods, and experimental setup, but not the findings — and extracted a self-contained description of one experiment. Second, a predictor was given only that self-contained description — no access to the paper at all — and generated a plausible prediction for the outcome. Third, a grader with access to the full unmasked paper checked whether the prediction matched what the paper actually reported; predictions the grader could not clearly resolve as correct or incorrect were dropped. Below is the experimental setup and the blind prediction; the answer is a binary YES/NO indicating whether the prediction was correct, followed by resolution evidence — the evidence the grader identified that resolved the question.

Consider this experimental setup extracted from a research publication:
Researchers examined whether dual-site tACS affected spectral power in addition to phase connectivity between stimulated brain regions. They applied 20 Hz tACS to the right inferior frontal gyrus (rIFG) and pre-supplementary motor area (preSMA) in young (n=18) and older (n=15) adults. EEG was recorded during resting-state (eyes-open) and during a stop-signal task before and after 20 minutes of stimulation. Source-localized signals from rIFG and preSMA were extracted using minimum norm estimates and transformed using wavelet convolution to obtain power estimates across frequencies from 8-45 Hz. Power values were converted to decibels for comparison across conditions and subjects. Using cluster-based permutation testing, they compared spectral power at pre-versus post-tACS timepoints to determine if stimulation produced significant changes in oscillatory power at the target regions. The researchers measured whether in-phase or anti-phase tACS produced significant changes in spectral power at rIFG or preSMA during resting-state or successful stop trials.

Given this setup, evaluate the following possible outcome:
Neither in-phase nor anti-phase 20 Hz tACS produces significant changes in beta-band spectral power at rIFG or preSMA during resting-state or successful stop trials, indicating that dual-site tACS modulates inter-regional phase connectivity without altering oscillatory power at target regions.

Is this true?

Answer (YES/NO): NO